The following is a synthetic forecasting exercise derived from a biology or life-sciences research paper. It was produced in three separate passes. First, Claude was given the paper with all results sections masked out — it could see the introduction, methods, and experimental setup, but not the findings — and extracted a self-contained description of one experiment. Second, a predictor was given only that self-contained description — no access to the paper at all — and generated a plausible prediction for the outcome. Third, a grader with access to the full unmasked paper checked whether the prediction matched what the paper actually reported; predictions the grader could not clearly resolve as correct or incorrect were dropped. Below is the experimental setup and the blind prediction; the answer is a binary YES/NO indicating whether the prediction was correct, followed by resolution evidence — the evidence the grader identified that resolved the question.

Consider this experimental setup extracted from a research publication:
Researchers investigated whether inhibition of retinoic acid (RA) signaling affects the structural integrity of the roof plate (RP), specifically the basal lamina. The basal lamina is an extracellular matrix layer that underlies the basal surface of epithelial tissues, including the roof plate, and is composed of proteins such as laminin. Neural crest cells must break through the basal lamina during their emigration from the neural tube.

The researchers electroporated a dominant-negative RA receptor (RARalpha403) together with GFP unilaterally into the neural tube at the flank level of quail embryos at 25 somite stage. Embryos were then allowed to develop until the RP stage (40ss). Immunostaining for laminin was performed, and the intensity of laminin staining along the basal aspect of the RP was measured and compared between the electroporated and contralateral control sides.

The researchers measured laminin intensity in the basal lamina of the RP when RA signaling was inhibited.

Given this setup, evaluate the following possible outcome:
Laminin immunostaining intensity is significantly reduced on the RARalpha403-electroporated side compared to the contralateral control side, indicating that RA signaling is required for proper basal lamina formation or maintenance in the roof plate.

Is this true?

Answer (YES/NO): YES